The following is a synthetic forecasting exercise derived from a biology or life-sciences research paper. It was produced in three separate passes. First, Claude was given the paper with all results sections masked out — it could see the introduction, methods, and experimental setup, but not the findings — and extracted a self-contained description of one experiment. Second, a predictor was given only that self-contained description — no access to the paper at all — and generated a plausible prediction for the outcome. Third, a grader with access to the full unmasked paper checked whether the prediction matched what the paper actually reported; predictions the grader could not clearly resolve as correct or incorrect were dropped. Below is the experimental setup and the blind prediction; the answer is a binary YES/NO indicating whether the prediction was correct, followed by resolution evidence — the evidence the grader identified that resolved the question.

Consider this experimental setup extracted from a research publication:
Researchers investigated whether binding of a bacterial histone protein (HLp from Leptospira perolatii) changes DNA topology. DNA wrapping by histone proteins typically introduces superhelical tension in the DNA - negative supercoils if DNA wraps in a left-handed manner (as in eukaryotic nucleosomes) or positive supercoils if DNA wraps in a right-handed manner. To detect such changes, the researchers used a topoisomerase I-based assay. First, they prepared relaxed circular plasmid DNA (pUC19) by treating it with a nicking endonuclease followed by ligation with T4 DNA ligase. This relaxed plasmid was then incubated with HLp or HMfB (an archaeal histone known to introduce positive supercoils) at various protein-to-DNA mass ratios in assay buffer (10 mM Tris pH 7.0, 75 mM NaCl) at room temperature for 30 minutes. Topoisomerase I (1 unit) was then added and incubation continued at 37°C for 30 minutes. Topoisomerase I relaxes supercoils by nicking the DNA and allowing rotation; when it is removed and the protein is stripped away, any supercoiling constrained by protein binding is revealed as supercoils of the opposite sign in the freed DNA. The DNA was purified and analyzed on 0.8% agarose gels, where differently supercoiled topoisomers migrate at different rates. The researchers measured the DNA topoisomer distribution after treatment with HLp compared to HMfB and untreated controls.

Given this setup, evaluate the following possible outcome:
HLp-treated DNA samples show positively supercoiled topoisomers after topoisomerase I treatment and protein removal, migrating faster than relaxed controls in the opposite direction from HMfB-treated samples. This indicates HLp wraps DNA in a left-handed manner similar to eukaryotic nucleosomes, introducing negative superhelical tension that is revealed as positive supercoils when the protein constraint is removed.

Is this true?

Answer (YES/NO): NO